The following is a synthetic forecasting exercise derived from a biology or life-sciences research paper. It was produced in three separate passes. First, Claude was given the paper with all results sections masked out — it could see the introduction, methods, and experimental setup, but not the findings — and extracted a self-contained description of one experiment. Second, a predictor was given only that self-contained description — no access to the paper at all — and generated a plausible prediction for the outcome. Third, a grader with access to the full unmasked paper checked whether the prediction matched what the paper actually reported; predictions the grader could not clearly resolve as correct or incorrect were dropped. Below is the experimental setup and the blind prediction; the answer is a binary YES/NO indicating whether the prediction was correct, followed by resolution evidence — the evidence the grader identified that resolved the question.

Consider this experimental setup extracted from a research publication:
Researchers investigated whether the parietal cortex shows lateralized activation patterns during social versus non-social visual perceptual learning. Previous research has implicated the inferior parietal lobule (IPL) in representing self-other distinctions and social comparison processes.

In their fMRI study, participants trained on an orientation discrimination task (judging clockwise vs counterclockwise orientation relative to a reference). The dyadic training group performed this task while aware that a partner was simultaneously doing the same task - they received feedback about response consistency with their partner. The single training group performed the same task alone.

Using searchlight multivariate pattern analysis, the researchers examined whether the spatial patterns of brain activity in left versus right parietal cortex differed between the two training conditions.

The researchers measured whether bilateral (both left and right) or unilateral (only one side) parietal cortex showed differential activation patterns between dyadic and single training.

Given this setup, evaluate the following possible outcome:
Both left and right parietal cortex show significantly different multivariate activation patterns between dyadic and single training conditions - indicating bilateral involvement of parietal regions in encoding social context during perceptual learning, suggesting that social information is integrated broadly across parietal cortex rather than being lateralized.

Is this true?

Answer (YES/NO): YES